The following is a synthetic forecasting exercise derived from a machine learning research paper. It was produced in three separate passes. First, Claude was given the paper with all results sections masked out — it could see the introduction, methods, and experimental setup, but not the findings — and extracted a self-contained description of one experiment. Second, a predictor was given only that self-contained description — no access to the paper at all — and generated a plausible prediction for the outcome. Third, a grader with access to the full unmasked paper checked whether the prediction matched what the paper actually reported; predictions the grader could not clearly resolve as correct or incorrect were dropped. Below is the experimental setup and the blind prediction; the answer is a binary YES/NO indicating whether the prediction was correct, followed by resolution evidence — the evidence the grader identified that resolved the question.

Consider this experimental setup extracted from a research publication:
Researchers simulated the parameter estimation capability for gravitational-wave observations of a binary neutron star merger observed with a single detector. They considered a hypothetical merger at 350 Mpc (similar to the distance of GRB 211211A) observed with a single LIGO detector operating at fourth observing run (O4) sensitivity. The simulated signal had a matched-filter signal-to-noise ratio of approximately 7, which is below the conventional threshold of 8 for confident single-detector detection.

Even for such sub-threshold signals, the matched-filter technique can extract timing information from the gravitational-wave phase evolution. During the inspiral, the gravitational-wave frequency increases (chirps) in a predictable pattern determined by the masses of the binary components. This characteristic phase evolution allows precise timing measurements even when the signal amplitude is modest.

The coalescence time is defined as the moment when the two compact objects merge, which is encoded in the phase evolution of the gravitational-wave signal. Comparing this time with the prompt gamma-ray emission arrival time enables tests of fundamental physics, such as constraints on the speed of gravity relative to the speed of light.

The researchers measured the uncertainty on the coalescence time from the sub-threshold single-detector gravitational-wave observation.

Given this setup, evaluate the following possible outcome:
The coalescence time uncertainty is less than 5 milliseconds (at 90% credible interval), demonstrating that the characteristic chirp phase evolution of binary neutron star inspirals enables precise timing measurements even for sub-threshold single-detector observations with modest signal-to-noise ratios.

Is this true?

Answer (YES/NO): NO